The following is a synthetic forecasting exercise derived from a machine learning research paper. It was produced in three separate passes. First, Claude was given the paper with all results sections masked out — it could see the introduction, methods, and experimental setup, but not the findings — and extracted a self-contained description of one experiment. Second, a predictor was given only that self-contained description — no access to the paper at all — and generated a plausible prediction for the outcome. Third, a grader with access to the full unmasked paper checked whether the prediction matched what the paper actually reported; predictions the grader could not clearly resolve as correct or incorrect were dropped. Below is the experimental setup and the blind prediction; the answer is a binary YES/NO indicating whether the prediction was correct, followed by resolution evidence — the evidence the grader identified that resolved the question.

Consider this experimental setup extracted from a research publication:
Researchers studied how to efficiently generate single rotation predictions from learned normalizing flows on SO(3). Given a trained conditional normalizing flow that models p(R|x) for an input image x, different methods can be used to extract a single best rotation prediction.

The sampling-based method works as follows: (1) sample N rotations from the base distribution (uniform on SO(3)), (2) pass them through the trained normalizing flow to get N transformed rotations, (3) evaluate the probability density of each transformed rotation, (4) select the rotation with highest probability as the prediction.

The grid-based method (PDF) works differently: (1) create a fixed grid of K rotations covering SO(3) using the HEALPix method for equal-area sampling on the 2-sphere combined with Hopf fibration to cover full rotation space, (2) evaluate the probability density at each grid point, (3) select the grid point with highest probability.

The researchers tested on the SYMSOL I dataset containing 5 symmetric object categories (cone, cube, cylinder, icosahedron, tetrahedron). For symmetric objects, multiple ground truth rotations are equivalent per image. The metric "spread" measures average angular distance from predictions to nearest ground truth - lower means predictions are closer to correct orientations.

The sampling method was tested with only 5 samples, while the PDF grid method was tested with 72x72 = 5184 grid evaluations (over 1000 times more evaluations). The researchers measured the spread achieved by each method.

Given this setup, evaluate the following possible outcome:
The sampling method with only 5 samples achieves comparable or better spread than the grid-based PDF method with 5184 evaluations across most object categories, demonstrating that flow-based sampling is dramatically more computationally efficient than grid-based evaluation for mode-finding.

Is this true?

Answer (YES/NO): YES